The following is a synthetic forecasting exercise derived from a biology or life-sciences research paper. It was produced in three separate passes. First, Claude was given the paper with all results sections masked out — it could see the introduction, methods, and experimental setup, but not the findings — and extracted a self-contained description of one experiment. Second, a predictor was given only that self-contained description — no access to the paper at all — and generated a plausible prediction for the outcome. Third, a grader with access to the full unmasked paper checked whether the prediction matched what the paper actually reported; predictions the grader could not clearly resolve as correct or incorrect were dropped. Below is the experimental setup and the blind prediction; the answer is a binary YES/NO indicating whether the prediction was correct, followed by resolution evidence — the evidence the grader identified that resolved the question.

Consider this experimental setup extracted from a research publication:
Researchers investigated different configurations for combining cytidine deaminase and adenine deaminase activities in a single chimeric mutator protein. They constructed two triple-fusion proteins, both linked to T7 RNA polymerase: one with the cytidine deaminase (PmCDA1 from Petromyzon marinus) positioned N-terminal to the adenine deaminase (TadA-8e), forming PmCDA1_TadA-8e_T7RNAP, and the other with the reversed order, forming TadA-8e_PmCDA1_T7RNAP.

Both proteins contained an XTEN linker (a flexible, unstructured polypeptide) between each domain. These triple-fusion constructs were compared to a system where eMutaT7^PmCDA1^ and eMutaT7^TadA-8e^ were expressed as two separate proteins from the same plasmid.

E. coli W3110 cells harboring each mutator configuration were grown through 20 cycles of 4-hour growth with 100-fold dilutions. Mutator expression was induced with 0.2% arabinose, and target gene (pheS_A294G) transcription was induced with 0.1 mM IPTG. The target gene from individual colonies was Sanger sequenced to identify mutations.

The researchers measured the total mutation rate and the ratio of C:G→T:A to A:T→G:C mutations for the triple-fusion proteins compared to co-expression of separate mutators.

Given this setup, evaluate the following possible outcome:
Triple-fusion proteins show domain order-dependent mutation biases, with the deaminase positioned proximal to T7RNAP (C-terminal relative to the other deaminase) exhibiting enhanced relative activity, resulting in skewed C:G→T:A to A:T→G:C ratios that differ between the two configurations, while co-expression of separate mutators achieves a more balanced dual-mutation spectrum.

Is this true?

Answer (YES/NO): YES